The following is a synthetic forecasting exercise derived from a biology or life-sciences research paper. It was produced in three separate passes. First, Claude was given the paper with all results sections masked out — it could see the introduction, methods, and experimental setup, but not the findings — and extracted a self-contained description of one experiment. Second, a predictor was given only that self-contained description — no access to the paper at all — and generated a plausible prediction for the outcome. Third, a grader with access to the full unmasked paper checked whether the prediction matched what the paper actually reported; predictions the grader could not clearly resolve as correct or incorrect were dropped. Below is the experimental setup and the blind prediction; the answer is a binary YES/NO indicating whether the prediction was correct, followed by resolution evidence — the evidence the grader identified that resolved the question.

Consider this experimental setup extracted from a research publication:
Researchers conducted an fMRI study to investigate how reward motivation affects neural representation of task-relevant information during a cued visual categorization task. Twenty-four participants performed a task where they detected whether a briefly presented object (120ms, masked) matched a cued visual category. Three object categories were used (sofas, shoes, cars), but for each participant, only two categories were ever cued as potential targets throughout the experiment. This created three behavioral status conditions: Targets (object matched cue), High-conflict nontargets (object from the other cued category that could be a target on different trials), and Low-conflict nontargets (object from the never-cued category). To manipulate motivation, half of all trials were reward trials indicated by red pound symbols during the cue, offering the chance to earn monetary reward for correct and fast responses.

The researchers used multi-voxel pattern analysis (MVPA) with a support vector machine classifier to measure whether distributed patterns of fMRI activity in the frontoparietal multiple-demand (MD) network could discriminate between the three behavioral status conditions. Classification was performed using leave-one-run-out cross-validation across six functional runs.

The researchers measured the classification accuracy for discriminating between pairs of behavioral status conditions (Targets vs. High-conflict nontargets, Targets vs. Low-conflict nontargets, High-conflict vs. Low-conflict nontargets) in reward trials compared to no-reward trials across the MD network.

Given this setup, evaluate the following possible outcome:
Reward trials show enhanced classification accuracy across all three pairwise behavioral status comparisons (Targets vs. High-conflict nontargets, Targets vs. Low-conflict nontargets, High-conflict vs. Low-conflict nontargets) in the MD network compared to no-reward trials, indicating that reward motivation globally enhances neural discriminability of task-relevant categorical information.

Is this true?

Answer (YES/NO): NO